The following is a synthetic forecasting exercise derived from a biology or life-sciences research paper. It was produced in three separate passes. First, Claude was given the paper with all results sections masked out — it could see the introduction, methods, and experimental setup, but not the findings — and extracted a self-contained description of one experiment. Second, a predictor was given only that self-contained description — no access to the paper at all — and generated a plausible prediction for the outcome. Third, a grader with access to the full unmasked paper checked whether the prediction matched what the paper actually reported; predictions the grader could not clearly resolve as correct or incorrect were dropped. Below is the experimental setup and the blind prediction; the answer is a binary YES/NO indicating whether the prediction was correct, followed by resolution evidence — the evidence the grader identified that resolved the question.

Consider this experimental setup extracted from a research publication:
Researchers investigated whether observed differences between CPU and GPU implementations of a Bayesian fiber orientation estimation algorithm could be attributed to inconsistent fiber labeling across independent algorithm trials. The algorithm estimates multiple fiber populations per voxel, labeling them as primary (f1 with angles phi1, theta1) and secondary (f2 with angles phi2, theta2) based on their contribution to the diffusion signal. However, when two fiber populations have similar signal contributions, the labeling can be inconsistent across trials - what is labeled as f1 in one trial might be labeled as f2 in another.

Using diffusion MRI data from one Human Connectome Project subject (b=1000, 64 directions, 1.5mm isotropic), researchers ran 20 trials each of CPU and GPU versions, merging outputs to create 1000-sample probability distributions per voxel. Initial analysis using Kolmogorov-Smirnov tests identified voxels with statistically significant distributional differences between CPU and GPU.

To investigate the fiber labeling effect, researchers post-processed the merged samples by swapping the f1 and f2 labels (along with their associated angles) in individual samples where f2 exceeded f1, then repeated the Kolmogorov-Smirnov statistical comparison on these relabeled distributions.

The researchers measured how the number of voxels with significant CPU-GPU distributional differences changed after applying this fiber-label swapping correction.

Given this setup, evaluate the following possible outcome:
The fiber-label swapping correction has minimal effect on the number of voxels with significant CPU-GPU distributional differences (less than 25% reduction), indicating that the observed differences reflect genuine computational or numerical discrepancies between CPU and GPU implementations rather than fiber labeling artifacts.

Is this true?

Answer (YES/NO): NO